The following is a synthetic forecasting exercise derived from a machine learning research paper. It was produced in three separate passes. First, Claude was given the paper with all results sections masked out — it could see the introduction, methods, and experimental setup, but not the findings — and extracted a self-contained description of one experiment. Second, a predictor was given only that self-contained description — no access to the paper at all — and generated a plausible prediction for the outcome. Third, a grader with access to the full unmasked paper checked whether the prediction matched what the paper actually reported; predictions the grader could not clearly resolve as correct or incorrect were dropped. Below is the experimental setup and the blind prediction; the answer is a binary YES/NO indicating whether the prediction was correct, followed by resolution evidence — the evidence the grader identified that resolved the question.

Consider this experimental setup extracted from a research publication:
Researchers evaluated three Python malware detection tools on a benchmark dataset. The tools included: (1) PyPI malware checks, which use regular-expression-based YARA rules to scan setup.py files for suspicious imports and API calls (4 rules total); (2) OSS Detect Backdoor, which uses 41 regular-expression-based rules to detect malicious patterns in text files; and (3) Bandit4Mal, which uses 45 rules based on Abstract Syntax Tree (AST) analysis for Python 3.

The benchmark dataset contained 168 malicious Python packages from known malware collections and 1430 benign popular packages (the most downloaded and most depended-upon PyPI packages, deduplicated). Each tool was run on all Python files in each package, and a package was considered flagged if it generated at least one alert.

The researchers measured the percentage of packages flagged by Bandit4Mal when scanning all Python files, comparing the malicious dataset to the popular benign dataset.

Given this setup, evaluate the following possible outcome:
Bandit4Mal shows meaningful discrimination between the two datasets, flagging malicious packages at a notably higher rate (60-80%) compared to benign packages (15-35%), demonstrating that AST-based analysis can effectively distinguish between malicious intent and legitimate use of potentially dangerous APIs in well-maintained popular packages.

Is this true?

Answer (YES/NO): NO